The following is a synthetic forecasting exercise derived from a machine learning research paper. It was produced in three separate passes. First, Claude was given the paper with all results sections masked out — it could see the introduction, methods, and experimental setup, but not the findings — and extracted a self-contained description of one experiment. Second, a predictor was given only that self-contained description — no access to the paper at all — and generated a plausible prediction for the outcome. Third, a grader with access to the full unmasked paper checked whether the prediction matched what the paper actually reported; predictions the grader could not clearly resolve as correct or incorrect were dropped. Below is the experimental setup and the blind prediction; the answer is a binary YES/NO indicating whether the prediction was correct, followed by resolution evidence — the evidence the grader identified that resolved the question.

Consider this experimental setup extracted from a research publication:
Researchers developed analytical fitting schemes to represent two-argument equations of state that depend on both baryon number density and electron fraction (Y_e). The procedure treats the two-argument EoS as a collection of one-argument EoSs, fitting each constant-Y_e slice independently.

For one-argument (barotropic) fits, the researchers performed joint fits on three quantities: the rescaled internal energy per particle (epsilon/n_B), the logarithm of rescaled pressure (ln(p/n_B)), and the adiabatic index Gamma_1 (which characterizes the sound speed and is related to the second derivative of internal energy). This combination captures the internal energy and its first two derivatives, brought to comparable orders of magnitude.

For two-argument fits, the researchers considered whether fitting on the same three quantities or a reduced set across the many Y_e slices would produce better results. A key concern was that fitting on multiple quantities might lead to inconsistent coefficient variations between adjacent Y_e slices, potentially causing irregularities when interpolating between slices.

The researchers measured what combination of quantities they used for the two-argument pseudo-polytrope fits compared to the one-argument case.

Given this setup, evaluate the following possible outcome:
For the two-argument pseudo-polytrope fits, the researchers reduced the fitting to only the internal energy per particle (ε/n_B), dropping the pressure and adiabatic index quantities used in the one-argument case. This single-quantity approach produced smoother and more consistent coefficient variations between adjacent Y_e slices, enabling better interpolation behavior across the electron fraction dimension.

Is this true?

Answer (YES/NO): YES